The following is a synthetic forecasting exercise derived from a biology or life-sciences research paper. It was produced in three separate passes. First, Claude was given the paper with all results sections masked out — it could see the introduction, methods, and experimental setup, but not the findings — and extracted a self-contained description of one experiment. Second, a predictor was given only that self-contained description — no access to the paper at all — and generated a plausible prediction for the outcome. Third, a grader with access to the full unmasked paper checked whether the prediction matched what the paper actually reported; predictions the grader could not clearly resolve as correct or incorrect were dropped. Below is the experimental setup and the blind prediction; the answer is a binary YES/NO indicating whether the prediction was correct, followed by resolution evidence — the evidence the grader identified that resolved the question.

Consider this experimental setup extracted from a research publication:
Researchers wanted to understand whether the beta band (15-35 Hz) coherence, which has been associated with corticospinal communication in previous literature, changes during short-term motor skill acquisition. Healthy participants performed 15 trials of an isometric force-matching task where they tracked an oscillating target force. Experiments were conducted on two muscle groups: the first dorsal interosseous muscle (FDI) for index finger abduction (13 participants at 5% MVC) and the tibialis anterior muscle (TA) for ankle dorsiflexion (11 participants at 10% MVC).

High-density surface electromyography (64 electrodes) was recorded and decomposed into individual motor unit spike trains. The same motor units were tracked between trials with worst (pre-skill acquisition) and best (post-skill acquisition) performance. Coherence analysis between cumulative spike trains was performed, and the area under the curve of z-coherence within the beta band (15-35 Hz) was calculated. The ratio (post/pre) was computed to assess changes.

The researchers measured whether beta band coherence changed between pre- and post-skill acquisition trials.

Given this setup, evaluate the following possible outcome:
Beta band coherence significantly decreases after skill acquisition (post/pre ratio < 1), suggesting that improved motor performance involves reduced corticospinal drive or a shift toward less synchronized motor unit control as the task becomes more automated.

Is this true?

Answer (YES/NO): NO